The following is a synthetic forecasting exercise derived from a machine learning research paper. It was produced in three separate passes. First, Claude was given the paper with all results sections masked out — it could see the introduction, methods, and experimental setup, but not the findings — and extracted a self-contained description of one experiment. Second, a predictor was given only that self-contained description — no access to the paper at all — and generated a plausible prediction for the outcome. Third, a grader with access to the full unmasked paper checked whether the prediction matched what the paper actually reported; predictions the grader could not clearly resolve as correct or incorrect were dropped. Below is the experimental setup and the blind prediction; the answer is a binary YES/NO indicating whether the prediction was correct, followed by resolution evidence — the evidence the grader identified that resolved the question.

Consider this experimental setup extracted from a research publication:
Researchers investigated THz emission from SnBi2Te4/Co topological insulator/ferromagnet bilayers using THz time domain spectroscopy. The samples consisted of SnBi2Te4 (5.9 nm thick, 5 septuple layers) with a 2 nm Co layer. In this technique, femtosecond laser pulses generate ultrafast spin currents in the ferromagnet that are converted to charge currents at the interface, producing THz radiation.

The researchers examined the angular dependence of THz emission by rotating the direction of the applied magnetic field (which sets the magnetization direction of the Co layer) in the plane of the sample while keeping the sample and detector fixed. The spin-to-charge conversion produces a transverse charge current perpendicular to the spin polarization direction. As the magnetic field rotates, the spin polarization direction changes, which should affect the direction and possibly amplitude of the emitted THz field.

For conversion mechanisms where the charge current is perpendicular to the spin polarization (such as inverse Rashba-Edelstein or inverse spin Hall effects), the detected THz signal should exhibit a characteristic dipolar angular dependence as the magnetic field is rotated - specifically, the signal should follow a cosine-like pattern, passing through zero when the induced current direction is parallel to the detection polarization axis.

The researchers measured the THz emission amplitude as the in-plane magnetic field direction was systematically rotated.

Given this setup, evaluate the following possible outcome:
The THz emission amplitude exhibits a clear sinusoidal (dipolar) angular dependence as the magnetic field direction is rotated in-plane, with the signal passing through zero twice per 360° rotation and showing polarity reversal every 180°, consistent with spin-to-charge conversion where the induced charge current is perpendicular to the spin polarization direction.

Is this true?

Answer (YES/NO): NO